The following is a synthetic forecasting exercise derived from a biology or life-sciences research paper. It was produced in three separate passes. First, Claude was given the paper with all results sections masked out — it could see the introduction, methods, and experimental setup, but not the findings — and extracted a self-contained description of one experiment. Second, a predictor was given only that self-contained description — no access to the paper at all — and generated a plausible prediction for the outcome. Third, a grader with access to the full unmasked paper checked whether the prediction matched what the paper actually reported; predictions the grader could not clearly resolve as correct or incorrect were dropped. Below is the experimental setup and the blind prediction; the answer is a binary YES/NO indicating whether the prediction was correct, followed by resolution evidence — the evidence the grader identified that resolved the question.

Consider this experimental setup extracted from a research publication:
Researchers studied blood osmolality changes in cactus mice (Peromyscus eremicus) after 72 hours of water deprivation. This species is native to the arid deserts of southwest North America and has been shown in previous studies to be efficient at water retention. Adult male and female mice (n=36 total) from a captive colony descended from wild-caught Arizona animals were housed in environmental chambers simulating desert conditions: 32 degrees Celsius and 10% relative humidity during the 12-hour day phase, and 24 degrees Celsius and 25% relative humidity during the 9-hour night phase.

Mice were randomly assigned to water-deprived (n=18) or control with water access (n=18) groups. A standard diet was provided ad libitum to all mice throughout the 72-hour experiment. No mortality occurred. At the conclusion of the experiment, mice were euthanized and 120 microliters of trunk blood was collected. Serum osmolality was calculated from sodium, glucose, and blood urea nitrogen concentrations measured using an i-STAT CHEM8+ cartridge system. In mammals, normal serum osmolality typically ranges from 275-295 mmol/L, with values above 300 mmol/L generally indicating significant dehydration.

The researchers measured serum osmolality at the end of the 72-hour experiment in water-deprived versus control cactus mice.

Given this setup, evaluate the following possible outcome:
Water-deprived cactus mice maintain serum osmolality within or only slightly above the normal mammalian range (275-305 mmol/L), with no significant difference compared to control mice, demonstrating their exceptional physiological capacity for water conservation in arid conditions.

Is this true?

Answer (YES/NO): NO